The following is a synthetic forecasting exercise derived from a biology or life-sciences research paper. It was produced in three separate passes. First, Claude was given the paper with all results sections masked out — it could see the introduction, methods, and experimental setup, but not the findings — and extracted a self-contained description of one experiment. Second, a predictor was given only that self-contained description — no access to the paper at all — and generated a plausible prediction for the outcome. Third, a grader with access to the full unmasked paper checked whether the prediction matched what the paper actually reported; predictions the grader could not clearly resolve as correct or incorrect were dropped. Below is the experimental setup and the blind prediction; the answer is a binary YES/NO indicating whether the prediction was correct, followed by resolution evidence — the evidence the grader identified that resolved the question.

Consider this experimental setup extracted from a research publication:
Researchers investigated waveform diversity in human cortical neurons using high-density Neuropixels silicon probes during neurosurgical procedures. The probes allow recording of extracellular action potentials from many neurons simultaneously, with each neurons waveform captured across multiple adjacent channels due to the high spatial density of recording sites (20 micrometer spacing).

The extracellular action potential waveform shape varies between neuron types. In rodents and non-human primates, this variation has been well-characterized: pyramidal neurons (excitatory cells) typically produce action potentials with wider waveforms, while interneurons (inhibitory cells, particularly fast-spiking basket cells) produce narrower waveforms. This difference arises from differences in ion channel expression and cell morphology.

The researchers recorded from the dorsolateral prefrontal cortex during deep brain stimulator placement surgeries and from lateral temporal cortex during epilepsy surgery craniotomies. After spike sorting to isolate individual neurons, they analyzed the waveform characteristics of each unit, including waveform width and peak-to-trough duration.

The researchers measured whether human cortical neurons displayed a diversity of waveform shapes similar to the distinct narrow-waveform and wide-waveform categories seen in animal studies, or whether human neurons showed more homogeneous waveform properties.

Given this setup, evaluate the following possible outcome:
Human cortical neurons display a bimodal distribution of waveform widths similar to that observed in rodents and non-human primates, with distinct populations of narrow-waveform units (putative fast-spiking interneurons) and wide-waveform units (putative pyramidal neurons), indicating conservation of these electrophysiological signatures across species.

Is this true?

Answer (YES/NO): NO